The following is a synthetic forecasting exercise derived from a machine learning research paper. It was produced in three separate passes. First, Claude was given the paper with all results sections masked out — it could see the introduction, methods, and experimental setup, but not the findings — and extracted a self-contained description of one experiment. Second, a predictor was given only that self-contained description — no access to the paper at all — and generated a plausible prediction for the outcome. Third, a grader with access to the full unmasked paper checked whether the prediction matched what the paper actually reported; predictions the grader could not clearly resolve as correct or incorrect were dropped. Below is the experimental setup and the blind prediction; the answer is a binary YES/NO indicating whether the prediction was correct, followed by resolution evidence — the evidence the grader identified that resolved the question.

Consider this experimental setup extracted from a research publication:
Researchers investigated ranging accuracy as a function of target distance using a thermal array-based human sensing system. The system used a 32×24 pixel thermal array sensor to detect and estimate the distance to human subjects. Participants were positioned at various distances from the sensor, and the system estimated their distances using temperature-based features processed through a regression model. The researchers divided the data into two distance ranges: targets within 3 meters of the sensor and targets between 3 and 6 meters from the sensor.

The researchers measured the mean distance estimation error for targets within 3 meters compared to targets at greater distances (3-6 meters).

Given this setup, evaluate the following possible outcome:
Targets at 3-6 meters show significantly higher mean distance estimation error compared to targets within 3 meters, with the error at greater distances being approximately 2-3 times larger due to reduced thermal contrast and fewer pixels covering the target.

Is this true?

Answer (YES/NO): YES